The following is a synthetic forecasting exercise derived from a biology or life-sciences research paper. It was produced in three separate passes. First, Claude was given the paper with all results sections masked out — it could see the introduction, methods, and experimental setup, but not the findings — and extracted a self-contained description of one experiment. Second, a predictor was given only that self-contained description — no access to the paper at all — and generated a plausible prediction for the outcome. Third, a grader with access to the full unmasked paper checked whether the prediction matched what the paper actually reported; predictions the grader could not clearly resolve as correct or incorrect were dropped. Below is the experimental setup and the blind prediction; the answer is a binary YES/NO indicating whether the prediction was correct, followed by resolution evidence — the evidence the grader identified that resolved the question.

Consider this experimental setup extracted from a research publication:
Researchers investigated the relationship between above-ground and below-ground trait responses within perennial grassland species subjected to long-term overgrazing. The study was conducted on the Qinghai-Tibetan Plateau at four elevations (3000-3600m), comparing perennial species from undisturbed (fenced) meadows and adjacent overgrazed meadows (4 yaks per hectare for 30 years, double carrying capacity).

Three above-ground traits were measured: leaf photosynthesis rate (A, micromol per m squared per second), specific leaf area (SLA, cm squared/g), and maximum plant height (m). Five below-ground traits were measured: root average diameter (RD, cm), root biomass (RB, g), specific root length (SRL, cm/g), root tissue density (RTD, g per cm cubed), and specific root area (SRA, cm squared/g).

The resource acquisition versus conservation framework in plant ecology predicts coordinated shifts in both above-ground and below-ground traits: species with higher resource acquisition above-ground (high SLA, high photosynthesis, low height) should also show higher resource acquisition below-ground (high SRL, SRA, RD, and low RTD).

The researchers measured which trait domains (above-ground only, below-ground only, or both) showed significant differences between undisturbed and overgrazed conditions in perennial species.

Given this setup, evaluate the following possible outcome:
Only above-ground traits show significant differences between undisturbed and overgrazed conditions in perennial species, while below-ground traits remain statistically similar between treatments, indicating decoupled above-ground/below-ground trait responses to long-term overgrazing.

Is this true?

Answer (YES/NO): NO